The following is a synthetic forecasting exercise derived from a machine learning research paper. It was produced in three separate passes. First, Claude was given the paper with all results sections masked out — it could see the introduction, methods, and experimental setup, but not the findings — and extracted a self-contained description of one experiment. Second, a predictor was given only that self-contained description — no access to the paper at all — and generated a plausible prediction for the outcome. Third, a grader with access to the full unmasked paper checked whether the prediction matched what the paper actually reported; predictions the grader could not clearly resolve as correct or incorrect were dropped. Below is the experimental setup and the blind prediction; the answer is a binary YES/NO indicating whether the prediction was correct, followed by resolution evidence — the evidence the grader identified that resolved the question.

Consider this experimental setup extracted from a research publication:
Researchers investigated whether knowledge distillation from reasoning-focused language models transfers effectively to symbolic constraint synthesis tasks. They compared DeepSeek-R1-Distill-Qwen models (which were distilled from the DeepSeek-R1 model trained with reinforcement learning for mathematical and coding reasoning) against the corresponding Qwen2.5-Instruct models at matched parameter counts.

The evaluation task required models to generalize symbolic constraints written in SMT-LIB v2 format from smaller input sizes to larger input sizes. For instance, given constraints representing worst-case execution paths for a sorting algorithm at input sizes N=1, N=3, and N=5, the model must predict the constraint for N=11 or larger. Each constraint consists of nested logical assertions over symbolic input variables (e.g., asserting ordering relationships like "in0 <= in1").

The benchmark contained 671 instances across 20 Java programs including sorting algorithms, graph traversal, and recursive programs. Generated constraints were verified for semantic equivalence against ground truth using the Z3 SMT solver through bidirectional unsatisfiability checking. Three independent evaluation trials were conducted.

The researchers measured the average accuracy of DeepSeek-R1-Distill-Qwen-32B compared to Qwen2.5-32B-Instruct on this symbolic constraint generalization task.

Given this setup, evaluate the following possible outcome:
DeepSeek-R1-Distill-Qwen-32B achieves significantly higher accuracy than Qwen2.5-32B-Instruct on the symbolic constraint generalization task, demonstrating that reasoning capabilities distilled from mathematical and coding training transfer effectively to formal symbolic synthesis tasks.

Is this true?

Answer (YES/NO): NO